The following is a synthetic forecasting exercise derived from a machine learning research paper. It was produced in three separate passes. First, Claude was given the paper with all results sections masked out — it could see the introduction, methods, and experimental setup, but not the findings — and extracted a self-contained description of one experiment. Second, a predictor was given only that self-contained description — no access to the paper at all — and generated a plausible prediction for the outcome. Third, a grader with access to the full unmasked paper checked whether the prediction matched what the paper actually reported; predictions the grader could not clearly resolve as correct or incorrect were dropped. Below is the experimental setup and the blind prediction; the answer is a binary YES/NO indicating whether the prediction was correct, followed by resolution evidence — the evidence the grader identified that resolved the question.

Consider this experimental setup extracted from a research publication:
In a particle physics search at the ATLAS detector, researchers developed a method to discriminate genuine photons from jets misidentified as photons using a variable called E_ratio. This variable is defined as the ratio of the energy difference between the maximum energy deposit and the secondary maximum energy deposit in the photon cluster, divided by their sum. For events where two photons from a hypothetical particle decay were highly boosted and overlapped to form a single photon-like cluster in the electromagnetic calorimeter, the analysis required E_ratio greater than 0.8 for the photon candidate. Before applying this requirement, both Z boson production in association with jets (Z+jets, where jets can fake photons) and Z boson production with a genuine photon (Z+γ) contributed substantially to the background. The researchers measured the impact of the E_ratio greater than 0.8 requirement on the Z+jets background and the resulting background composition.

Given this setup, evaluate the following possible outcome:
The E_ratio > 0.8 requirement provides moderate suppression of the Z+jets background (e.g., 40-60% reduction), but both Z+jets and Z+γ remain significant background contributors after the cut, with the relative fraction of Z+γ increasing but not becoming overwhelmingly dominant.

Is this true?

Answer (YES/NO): NO